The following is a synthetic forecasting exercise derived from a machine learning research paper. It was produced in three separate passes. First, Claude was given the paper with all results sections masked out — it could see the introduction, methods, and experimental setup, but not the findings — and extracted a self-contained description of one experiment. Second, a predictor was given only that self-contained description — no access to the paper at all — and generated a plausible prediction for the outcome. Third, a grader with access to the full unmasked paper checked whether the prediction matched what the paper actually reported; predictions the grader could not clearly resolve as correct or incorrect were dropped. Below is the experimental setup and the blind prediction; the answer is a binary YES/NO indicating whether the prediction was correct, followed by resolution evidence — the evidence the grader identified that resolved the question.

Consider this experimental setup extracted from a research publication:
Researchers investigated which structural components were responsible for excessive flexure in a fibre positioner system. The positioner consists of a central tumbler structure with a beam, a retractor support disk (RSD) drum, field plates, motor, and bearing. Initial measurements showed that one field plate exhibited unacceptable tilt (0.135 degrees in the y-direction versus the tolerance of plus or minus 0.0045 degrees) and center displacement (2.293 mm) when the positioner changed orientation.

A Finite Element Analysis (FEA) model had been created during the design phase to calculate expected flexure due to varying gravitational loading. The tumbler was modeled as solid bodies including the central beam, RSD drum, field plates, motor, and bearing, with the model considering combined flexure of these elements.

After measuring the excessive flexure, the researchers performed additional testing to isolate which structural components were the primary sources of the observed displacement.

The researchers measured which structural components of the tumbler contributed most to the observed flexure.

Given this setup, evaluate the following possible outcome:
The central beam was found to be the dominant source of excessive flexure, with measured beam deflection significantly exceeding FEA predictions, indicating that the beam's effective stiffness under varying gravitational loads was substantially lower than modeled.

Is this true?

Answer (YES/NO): NO